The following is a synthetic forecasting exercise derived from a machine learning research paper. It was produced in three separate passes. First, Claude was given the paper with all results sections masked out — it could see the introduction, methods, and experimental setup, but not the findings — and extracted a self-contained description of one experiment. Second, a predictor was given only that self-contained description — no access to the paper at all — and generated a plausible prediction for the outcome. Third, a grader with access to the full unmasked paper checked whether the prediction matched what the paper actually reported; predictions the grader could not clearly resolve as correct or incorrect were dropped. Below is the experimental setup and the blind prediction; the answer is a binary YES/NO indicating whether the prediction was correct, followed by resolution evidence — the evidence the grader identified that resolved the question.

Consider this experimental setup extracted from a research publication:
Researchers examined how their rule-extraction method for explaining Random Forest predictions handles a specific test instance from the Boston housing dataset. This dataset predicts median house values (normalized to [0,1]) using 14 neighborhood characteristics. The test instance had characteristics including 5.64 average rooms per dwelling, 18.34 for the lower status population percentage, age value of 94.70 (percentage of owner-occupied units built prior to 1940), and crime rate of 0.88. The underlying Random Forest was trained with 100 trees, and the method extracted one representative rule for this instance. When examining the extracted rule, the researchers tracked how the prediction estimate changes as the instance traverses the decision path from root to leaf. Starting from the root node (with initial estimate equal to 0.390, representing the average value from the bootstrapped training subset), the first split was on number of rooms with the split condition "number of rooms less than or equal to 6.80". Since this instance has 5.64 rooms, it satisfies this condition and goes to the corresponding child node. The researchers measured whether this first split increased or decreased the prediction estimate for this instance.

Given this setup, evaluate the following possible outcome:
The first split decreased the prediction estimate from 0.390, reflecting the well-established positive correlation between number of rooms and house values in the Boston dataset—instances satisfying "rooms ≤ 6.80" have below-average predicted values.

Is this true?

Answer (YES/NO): YES